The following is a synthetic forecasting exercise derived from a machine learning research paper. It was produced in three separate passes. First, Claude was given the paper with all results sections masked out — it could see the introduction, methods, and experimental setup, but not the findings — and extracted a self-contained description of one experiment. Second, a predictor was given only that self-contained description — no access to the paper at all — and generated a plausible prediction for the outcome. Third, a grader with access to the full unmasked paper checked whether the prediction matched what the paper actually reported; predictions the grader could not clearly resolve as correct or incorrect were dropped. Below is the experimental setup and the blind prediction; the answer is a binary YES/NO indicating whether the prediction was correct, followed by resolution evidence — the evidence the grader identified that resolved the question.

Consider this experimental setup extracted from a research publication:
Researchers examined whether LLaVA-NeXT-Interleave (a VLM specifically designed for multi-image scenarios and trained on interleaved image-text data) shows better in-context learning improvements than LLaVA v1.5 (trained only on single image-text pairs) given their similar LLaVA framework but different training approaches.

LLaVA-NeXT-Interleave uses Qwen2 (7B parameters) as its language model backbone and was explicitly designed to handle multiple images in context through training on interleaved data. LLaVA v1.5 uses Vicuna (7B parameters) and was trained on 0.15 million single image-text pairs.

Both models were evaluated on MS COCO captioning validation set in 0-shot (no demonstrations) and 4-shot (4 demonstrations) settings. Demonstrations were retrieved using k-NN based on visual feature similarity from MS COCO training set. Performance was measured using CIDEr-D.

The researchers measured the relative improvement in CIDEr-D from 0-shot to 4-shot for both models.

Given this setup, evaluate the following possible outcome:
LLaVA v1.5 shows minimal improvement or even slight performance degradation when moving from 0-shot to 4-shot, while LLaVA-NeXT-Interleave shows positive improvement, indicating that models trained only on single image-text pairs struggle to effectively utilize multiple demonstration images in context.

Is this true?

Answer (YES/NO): NO